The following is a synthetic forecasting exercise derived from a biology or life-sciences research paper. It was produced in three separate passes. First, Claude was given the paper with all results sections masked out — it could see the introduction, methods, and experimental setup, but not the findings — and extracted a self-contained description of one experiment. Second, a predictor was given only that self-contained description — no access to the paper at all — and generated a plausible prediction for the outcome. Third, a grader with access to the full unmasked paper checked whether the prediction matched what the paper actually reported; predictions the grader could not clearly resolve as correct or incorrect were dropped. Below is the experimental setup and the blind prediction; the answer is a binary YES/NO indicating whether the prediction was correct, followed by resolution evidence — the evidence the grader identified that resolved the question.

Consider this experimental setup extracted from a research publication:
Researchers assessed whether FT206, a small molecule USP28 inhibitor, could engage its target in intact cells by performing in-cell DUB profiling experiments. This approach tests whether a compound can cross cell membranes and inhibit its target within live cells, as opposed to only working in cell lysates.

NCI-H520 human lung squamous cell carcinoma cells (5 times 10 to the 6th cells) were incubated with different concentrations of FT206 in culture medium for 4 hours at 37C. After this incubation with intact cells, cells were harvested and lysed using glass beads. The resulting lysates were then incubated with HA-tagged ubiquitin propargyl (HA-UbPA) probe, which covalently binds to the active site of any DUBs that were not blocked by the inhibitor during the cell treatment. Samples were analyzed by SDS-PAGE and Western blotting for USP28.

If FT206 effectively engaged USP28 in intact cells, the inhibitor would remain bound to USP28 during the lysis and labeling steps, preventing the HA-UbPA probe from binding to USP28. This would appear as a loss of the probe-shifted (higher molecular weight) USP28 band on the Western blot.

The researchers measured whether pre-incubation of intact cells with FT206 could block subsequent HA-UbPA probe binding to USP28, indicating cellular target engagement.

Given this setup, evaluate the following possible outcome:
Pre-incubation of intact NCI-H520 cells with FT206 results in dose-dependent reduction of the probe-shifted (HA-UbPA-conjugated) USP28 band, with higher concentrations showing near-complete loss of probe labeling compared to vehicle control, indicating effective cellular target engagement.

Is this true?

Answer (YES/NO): YES